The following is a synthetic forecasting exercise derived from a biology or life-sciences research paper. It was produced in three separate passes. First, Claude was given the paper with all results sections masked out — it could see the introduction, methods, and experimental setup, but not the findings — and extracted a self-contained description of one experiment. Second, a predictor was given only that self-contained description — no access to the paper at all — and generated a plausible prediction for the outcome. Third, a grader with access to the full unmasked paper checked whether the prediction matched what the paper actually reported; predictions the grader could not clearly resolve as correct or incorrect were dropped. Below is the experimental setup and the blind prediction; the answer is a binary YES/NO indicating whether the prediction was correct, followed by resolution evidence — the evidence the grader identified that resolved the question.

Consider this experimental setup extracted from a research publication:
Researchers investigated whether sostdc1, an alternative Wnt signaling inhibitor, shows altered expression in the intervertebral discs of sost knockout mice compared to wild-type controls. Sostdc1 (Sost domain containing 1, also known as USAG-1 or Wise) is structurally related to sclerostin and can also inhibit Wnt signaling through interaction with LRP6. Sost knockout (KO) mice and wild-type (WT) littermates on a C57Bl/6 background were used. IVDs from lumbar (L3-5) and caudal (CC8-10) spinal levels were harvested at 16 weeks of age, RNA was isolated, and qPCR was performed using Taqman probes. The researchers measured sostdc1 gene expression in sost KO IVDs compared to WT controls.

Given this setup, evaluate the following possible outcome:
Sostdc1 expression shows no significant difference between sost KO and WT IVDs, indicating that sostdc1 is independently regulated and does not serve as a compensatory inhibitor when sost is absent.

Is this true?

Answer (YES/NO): YES